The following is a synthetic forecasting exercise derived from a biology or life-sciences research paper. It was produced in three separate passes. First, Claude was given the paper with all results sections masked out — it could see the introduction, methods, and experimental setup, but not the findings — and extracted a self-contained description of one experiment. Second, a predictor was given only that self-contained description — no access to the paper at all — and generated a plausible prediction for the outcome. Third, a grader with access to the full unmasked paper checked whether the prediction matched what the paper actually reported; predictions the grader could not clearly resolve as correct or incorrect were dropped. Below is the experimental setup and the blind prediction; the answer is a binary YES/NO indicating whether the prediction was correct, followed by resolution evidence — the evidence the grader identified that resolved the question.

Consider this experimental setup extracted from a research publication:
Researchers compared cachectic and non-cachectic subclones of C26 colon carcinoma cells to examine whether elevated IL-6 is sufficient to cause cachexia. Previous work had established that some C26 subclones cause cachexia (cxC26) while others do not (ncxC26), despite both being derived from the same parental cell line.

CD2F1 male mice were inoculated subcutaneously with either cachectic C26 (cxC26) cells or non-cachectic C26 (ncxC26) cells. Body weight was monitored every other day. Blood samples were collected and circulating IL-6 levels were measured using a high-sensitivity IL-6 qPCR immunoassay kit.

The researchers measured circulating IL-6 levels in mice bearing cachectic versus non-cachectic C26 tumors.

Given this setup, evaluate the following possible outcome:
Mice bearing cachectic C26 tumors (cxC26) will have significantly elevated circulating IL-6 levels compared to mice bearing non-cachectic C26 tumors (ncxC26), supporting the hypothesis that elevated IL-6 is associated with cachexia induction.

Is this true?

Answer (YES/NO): YES